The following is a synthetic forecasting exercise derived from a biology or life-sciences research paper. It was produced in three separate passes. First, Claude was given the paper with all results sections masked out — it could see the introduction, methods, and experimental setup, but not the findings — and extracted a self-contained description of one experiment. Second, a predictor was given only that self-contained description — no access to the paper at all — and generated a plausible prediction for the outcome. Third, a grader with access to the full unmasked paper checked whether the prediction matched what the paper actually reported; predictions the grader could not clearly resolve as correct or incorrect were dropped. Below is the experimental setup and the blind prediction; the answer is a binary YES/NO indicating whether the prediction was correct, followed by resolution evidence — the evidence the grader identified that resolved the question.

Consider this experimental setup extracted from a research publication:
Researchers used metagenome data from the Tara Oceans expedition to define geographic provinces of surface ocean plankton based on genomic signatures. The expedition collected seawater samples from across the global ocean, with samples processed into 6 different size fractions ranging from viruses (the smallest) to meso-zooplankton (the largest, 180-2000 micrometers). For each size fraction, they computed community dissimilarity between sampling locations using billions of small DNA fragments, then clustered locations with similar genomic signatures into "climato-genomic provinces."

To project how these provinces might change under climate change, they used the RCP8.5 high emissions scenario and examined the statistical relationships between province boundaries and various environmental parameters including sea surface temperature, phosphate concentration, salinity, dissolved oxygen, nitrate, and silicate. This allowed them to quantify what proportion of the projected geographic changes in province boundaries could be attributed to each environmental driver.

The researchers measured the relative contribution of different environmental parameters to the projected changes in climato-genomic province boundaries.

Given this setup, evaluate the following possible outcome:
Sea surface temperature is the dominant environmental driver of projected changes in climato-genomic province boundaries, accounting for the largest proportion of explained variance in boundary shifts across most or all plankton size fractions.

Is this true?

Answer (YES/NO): YES